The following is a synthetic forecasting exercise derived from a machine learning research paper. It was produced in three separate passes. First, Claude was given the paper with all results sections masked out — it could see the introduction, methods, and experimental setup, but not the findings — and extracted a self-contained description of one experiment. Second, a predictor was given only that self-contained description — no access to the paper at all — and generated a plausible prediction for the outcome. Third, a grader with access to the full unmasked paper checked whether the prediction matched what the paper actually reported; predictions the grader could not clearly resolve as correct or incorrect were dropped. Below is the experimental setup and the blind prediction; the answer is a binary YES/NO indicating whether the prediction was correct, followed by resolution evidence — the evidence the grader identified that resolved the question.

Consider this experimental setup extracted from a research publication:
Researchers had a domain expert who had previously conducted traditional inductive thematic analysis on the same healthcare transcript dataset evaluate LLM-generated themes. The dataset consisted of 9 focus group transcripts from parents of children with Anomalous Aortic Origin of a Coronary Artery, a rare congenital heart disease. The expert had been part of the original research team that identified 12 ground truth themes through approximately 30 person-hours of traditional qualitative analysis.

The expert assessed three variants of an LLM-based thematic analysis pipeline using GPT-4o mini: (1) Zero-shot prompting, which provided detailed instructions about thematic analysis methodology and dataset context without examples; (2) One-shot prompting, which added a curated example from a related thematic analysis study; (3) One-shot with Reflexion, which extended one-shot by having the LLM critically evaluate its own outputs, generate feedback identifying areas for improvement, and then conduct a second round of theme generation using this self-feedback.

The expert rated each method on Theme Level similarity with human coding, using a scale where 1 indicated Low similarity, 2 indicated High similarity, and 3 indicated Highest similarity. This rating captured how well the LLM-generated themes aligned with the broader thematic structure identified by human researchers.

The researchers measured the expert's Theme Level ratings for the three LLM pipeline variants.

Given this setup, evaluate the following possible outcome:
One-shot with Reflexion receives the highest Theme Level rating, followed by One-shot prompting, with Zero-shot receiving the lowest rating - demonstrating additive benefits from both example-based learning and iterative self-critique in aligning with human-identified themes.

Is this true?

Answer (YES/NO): NO